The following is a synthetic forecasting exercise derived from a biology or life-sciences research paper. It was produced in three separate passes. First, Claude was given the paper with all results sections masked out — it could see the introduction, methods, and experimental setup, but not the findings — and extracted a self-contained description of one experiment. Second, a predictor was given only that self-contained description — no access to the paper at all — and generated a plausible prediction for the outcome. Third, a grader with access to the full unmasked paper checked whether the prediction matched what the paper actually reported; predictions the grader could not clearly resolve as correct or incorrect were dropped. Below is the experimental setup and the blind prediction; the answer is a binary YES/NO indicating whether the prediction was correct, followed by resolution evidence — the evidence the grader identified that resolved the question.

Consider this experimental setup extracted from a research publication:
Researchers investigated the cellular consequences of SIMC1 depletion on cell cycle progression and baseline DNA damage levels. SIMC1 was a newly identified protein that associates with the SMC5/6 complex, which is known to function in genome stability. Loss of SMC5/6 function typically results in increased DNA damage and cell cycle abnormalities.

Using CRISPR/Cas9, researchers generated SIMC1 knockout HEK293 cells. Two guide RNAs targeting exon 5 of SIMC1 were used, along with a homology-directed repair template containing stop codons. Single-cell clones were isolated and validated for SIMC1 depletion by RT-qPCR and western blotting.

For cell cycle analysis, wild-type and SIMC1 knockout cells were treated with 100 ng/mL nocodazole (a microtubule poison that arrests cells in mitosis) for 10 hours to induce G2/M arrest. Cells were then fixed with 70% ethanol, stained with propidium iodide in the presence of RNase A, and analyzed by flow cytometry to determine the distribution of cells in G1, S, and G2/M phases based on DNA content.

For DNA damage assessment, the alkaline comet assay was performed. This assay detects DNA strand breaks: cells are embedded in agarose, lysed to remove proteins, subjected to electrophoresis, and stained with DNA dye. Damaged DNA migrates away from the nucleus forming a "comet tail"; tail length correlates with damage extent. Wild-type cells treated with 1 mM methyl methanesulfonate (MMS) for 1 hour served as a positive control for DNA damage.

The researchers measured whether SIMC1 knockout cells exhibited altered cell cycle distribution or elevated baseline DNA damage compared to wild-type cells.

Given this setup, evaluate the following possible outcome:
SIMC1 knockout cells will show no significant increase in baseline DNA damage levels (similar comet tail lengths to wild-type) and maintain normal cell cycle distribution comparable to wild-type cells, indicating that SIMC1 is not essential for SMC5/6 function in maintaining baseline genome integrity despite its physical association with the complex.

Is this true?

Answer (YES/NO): YES